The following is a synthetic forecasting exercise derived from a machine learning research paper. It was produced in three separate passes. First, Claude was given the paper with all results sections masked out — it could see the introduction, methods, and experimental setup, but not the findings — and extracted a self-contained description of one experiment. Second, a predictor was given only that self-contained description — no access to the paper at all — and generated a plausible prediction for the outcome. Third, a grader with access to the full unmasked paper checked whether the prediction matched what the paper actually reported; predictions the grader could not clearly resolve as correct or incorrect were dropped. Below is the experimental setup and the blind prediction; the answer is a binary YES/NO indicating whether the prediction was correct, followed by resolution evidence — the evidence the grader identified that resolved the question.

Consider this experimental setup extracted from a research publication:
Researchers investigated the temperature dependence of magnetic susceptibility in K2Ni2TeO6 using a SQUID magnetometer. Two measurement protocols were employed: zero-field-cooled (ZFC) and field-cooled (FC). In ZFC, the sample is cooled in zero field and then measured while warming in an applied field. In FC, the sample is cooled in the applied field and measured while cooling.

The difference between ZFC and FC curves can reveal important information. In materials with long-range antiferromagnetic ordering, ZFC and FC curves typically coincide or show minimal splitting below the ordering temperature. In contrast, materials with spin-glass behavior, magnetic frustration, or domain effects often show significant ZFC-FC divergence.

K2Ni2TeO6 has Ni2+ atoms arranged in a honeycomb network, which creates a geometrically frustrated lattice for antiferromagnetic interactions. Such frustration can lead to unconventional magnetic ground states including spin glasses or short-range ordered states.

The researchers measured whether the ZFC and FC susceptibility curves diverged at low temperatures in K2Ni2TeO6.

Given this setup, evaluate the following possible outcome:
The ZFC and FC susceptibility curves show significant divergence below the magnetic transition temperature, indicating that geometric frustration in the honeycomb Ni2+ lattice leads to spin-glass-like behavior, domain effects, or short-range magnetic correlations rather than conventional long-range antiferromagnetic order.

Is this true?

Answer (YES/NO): NO